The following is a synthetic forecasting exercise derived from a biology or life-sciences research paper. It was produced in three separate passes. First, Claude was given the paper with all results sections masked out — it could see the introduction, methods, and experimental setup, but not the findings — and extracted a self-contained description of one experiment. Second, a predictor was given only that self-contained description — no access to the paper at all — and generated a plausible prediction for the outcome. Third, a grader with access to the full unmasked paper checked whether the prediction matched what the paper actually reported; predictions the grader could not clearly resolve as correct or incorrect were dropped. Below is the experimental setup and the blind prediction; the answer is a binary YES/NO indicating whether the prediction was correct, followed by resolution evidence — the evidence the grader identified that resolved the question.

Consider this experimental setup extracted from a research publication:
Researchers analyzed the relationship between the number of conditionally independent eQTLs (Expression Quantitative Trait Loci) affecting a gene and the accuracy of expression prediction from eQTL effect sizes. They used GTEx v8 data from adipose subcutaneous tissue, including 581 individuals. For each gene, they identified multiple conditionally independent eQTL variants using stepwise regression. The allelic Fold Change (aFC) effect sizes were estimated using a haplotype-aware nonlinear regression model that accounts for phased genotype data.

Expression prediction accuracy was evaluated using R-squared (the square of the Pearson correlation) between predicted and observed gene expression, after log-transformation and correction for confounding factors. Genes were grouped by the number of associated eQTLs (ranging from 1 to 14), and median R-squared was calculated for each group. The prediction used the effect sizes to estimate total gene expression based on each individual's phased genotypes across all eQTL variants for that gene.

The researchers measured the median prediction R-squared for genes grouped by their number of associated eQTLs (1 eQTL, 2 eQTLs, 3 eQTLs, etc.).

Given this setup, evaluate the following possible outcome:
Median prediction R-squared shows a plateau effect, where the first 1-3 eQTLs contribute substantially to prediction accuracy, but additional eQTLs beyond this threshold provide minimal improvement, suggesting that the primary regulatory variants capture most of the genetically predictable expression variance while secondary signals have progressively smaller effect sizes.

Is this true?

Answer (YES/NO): NO